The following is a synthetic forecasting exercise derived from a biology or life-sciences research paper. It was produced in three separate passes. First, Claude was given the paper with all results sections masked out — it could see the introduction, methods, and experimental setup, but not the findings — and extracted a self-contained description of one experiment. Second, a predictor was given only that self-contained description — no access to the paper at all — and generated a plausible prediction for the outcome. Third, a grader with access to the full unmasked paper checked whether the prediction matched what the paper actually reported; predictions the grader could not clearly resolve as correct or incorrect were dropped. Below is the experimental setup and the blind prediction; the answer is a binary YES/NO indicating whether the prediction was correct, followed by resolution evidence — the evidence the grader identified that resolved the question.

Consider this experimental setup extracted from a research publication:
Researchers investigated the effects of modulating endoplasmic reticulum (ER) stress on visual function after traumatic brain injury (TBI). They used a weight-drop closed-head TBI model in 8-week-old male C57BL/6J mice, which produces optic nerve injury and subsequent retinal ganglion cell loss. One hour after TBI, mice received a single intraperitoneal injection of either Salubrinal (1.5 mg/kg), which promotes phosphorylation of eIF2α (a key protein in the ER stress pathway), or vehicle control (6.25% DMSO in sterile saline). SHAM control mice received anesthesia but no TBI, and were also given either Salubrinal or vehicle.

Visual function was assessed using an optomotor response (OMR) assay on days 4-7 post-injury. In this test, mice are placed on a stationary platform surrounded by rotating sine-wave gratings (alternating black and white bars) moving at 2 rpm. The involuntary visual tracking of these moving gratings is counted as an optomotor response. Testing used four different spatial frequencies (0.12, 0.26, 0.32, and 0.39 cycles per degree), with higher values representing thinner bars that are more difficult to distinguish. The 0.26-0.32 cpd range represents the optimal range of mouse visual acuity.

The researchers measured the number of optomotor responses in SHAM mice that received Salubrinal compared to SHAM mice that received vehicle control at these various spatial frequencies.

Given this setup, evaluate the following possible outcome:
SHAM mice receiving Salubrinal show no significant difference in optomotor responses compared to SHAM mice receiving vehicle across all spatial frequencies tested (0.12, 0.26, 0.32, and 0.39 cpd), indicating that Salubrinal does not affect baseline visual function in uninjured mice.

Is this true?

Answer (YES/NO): NO